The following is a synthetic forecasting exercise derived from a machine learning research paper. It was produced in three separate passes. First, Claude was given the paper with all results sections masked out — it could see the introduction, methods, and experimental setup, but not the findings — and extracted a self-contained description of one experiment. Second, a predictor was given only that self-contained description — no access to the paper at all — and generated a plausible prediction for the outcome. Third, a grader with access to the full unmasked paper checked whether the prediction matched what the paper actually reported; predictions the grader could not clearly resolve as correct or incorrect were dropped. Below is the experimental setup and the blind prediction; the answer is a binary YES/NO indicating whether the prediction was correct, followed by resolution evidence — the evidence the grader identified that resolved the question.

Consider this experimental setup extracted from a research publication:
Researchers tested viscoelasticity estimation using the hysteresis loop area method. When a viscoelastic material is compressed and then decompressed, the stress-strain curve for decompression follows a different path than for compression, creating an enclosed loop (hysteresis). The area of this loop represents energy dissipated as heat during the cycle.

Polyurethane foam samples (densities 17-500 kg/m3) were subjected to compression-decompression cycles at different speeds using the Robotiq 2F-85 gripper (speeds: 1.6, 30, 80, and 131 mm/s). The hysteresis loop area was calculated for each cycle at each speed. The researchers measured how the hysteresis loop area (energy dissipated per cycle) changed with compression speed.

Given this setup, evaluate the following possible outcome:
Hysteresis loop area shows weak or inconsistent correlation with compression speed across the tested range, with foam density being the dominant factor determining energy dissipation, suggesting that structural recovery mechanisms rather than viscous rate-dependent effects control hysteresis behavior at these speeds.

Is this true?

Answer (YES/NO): NO